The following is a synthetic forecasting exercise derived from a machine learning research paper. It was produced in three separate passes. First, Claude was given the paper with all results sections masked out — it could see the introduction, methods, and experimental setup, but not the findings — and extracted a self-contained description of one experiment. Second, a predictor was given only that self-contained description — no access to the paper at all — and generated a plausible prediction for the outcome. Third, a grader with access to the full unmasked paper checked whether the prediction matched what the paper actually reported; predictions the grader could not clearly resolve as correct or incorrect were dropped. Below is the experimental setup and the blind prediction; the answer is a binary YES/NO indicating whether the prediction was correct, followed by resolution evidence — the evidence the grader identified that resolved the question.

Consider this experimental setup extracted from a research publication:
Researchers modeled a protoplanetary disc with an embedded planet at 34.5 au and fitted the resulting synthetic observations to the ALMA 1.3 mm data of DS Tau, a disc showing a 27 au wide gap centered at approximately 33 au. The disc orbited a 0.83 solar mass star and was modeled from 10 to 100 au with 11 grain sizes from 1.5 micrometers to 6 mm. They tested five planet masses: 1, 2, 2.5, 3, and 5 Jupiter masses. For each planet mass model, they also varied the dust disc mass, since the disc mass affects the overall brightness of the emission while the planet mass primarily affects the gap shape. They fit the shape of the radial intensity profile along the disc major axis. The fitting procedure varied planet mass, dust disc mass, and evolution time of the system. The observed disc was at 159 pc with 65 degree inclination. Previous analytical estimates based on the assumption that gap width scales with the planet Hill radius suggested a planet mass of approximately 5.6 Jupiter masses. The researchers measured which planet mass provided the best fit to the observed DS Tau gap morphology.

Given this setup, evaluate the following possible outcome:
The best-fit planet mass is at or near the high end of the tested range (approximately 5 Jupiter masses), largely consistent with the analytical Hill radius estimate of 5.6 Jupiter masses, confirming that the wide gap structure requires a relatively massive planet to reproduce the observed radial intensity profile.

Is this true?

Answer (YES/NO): NO